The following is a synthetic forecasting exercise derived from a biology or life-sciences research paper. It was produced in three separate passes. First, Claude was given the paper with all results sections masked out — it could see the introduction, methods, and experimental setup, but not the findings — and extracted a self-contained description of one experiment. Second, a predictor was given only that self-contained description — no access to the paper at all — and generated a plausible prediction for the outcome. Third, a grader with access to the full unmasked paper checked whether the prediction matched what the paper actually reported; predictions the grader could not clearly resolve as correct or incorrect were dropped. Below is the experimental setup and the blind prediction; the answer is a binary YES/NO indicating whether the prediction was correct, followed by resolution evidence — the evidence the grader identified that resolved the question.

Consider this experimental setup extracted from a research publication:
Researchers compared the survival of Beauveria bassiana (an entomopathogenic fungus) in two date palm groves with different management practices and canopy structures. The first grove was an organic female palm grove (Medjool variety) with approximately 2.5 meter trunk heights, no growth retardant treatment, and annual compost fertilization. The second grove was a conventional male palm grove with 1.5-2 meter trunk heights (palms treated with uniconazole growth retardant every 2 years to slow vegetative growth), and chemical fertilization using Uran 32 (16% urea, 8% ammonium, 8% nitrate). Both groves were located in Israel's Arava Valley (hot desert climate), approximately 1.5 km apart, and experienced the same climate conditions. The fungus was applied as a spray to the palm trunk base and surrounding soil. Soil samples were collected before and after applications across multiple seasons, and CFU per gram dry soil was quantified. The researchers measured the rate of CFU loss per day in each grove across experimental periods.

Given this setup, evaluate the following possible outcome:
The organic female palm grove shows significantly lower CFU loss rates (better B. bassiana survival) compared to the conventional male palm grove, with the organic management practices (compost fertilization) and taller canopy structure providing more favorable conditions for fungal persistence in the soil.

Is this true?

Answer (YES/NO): NO